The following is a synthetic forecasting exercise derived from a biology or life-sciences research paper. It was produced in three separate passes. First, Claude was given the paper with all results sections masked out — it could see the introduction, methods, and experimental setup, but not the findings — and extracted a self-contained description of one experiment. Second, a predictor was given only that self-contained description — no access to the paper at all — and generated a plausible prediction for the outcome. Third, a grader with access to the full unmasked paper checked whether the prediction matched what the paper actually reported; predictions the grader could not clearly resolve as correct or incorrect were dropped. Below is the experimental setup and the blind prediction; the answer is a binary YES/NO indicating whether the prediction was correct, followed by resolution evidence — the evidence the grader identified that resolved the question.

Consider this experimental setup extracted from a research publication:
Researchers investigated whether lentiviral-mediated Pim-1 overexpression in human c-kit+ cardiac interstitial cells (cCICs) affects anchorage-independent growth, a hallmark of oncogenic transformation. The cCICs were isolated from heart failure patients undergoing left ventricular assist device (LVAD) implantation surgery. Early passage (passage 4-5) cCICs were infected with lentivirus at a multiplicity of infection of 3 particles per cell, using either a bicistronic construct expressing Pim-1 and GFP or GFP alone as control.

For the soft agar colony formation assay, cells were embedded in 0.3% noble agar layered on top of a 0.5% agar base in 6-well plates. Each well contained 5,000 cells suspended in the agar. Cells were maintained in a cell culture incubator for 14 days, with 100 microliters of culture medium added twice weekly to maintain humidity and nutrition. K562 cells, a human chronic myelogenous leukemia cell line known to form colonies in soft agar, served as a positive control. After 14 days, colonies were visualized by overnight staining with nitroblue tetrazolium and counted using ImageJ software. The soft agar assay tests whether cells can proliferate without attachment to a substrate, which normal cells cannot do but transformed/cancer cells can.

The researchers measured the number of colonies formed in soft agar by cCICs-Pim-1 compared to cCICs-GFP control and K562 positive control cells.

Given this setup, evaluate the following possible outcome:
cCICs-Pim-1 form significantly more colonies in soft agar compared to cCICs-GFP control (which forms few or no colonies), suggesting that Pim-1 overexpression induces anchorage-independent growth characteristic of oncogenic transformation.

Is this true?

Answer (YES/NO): NO